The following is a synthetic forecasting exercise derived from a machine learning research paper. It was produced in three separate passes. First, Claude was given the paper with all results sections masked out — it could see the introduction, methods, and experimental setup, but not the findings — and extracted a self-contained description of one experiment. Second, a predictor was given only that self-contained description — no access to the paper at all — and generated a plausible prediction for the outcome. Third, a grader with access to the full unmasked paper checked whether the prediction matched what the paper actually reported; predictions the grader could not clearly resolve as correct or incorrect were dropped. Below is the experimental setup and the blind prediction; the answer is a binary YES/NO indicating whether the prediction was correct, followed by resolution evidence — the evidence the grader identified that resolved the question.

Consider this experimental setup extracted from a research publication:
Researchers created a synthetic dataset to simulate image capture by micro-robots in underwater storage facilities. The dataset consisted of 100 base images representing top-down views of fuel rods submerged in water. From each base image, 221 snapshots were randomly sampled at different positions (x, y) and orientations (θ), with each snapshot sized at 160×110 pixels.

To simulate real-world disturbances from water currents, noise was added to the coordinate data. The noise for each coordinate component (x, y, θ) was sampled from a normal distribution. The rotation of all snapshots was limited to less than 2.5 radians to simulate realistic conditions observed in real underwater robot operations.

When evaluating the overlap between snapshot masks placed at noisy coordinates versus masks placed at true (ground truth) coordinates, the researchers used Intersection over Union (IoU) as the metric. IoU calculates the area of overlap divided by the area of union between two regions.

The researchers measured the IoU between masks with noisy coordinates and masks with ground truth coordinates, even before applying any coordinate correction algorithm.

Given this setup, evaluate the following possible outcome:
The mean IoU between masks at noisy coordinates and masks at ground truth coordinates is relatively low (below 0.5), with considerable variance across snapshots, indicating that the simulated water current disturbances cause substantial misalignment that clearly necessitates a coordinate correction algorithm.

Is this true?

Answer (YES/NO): NO